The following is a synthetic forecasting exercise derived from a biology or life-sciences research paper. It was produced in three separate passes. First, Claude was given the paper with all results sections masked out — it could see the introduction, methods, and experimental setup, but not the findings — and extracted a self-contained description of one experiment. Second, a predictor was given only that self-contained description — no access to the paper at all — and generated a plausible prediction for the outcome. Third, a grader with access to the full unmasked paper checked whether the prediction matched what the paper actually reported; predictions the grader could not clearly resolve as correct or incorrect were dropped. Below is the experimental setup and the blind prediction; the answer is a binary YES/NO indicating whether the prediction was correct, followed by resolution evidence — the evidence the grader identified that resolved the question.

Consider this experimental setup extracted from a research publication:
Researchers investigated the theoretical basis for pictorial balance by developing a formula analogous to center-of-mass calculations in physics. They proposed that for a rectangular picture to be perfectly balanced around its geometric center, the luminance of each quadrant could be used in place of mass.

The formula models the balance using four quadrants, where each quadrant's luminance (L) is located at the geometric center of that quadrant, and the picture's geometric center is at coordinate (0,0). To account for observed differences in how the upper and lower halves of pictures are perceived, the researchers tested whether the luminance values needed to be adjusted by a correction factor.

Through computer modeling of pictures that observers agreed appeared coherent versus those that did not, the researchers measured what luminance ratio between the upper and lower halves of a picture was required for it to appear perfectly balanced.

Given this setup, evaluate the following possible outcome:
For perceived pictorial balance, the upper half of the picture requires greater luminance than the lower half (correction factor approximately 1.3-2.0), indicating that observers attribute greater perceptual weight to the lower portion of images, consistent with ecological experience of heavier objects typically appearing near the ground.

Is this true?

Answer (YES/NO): NO